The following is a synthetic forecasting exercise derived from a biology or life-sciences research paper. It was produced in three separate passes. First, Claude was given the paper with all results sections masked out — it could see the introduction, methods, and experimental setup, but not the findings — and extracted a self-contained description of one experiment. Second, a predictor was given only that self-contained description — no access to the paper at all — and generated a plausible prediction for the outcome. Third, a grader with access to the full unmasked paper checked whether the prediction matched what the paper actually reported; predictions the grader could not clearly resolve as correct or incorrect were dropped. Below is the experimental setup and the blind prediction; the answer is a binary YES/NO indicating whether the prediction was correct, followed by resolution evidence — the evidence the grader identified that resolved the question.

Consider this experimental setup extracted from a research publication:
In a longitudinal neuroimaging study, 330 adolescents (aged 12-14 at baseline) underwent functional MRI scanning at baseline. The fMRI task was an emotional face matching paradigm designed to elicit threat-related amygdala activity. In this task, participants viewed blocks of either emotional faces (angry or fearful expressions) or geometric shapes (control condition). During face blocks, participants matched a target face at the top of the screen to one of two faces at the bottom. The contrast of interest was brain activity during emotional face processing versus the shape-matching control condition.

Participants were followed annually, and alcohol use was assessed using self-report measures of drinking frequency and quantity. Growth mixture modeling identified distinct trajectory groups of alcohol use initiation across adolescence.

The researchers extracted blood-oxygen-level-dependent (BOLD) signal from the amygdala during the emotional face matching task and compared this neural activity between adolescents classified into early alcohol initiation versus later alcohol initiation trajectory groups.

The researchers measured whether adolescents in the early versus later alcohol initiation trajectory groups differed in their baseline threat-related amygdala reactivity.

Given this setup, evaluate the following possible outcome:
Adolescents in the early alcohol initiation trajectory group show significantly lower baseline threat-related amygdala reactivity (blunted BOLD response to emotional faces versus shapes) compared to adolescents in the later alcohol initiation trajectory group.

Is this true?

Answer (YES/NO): NO